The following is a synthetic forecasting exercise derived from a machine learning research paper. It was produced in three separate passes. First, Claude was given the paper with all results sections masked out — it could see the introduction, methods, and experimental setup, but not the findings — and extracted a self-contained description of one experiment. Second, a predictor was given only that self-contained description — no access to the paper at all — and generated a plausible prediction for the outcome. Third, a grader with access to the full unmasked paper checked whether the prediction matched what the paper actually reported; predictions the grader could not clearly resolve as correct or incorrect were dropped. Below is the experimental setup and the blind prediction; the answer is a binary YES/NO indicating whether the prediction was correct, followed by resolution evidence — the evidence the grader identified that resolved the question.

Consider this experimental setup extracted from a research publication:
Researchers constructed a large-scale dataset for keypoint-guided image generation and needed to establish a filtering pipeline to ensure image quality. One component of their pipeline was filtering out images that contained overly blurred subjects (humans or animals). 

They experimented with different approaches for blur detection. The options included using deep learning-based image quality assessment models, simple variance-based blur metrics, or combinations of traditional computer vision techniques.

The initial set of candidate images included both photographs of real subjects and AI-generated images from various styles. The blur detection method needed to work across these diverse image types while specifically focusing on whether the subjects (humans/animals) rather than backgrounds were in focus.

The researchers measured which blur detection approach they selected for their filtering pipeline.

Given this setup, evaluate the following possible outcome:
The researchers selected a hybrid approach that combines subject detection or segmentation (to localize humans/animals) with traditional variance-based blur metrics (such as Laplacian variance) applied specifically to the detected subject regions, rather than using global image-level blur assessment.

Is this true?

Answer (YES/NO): NO